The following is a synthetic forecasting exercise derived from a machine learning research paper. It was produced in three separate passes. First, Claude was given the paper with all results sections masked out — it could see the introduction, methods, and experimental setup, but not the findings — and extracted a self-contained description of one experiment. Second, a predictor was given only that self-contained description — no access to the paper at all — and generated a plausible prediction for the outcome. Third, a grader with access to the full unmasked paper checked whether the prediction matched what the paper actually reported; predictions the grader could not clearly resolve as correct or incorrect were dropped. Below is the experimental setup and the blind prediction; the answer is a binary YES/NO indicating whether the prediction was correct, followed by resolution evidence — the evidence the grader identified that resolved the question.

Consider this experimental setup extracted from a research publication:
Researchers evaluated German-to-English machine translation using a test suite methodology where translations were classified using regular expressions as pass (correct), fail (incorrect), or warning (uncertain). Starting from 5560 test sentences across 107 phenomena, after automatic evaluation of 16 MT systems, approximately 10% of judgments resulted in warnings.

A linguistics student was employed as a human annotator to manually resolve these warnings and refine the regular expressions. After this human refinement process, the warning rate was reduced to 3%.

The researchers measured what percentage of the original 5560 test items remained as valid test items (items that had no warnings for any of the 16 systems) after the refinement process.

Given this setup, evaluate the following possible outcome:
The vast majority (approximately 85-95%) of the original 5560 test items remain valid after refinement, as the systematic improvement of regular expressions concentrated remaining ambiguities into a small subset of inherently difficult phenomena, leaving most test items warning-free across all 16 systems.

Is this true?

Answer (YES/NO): NO